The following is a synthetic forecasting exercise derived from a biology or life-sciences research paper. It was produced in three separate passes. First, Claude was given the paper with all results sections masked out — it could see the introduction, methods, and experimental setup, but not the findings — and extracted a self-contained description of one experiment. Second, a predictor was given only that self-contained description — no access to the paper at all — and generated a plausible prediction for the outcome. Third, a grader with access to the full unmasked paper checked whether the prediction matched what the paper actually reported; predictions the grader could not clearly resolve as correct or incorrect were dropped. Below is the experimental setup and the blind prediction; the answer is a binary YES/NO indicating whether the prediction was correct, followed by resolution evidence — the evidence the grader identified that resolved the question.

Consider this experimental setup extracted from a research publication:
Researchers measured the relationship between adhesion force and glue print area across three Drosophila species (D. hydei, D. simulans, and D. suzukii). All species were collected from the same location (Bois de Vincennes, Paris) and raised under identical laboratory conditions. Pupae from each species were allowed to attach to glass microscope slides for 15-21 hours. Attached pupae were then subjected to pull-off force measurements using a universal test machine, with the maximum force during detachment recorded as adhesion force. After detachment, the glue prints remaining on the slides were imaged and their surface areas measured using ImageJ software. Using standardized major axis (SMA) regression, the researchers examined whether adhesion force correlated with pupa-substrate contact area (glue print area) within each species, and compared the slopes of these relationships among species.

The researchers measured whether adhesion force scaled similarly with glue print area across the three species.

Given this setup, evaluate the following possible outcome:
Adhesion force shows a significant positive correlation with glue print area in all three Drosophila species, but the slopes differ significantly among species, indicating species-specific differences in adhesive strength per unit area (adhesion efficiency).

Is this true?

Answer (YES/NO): NO